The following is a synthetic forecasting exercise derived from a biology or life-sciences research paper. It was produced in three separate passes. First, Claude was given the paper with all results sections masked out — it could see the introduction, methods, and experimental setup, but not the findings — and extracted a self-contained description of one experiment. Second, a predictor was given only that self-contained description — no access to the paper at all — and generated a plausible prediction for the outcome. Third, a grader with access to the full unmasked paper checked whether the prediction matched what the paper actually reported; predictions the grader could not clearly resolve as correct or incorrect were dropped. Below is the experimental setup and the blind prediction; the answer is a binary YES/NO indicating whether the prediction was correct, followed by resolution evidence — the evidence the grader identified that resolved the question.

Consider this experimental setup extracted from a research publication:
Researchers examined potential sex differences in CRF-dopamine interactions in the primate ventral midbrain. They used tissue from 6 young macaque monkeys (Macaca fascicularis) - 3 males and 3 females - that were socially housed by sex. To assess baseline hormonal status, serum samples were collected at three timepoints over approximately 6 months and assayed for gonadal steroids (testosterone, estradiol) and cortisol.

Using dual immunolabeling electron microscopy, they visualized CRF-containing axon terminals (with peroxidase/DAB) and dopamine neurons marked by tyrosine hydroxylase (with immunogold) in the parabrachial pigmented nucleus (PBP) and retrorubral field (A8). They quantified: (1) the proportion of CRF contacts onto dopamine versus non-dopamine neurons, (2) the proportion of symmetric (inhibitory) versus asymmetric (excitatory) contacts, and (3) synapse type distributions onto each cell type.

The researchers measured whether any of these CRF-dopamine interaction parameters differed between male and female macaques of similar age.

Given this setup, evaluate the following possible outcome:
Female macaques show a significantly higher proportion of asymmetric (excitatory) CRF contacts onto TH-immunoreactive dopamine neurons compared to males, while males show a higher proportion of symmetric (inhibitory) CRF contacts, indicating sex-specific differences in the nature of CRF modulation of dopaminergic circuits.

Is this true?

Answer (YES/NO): NO